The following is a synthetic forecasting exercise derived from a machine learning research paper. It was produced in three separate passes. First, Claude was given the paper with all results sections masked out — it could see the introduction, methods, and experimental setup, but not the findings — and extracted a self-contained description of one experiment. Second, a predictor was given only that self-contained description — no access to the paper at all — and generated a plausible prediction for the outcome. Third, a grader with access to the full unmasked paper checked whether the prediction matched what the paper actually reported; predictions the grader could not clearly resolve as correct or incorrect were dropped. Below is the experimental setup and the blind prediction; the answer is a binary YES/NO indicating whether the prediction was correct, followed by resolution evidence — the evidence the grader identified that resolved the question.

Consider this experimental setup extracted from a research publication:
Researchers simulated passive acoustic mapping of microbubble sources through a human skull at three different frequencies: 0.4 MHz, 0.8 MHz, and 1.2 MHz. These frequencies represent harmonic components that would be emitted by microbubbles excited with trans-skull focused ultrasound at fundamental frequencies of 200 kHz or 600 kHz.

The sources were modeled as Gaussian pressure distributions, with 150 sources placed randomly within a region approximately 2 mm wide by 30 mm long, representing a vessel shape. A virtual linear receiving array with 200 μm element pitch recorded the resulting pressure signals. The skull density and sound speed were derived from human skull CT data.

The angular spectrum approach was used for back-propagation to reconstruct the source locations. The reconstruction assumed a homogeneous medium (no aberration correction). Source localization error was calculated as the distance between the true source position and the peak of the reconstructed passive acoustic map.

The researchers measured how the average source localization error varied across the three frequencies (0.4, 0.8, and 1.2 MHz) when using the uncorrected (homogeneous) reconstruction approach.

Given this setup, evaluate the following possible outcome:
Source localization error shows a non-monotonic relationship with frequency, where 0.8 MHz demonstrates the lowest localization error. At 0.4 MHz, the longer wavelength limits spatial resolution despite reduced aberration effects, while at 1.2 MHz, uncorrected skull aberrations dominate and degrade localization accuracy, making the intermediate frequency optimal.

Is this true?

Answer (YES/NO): YES